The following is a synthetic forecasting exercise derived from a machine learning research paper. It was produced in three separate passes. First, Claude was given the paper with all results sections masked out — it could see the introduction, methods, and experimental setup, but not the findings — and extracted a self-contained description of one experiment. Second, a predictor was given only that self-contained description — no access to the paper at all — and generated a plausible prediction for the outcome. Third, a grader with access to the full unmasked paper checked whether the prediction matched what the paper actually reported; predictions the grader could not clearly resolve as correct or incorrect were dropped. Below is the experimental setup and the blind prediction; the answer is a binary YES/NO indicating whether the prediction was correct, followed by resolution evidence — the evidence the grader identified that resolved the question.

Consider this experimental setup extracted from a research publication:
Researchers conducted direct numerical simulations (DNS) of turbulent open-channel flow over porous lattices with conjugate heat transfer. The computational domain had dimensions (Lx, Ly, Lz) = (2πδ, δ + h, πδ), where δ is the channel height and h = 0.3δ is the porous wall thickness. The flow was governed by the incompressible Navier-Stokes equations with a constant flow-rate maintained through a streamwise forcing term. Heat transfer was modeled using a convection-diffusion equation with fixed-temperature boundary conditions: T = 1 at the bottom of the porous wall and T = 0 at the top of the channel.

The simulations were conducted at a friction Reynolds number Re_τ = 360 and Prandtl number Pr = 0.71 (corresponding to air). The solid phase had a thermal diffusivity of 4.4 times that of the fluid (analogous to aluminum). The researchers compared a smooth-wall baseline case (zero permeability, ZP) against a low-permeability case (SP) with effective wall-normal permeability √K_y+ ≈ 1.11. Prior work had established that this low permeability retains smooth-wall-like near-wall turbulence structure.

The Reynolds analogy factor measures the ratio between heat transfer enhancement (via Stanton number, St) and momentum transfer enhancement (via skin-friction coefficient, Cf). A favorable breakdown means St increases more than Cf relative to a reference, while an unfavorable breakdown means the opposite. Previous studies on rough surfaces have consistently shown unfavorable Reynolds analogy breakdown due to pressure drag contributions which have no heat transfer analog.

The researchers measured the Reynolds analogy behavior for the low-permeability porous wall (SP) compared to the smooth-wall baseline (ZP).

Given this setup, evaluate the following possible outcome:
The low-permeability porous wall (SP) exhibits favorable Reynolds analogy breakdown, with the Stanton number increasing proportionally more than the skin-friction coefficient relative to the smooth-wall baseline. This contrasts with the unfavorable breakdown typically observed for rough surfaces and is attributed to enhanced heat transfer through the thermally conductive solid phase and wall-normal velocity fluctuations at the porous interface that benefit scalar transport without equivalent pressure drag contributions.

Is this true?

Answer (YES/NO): NO